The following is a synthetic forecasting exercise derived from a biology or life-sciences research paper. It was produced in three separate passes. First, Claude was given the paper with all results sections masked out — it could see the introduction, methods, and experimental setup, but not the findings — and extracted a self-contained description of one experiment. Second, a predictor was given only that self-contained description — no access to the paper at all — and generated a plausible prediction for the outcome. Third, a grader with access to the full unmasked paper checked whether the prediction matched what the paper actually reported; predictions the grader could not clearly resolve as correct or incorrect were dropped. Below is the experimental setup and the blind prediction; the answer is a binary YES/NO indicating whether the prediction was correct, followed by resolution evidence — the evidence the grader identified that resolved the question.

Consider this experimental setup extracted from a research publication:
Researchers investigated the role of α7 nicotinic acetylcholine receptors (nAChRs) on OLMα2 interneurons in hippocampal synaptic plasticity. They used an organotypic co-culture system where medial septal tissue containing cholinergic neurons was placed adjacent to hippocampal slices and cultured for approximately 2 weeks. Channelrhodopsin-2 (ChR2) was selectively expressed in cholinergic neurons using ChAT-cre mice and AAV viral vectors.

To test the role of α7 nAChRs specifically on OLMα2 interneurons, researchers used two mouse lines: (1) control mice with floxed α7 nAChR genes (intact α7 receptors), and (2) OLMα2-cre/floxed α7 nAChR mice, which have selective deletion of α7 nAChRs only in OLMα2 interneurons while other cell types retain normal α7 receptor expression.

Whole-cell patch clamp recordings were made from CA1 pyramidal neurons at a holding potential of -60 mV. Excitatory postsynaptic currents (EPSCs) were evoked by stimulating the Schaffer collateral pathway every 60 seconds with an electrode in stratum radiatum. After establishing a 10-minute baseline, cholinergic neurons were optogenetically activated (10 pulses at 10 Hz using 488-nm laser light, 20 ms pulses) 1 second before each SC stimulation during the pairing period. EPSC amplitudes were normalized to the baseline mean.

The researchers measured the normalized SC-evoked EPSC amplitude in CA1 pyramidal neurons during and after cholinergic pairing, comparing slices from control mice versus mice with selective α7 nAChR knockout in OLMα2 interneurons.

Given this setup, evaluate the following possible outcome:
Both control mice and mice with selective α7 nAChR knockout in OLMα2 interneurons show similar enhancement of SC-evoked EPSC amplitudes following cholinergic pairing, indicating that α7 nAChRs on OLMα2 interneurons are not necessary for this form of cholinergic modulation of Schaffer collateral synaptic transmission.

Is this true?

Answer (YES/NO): NO